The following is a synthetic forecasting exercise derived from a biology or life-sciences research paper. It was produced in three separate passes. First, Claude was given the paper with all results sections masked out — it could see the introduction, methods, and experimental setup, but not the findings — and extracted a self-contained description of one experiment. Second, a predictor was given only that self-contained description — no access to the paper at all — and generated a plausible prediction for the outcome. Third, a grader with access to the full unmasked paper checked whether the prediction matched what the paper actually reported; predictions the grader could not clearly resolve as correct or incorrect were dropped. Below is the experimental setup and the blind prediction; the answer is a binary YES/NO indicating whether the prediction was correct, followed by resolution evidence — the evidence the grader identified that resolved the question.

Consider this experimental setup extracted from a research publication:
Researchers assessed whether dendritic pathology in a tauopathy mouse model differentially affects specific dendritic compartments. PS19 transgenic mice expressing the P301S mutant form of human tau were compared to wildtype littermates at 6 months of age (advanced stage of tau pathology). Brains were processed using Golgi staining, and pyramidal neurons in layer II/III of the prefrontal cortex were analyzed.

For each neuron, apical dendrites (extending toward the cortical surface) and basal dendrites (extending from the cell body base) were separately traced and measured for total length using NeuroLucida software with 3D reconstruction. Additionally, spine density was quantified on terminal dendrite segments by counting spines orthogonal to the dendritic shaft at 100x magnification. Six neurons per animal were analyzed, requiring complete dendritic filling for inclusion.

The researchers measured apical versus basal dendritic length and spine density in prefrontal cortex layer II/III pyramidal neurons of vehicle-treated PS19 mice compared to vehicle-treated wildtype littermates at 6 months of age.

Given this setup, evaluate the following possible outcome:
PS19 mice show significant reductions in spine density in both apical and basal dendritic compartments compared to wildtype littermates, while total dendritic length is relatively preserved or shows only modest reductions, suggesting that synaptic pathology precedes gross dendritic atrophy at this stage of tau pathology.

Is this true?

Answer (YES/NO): NO